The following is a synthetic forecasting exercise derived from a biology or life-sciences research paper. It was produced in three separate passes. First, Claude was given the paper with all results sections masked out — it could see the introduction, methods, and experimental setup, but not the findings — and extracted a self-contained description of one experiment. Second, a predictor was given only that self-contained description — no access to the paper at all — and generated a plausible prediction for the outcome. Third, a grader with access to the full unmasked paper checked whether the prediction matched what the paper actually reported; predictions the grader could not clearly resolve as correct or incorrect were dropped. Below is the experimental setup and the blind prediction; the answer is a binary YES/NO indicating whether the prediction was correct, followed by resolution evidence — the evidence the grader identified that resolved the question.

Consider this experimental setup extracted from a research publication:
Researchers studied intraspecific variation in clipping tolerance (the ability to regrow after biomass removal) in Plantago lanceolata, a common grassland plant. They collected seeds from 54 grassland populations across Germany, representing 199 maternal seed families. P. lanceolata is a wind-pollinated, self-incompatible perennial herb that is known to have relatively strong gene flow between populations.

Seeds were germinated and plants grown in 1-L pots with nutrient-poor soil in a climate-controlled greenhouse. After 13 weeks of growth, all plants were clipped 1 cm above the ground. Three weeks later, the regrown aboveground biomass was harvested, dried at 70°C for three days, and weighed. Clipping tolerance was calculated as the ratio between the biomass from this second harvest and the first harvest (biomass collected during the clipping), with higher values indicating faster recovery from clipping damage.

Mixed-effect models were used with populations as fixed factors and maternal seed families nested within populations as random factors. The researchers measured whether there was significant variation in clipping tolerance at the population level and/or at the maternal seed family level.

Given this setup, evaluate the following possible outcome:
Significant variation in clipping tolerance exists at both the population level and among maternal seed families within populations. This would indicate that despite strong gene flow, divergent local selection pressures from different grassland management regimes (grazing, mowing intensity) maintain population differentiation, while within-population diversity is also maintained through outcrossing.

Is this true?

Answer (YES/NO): NO